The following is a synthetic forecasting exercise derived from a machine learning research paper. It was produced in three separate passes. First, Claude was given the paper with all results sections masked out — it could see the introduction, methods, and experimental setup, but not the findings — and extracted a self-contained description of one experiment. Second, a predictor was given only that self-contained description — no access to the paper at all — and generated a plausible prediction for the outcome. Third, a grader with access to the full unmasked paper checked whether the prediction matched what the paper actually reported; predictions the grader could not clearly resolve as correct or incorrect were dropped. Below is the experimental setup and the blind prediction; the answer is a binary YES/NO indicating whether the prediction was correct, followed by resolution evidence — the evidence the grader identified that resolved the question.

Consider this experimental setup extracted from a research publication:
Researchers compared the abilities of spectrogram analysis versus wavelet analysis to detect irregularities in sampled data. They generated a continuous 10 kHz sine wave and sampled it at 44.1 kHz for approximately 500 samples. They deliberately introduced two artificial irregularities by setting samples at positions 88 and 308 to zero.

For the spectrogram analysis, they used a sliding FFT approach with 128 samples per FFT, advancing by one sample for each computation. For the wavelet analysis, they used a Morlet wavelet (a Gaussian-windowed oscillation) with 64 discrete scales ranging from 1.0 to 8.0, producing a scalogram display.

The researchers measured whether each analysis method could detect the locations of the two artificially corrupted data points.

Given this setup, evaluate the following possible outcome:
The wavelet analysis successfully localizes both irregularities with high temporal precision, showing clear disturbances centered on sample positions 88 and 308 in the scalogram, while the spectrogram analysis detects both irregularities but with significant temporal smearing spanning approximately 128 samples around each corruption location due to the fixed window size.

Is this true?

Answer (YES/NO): NO